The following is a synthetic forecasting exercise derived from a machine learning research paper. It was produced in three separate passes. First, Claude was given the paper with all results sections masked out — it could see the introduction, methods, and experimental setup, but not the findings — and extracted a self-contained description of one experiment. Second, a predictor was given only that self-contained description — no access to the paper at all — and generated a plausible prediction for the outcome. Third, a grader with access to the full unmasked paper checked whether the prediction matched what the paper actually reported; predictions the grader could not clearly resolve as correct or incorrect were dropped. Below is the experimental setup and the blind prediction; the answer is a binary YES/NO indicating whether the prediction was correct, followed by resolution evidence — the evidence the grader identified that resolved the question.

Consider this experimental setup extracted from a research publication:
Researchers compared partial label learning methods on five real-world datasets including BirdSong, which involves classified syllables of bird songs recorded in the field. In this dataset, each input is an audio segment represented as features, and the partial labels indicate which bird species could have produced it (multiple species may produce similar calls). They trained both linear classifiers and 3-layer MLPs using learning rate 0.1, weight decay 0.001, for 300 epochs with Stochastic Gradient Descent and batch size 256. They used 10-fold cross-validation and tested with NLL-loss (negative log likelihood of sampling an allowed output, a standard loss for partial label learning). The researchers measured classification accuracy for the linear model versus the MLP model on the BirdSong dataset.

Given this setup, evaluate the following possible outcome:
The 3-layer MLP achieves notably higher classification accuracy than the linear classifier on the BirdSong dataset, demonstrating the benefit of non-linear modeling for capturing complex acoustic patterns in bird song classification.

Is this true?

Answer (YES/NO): NO